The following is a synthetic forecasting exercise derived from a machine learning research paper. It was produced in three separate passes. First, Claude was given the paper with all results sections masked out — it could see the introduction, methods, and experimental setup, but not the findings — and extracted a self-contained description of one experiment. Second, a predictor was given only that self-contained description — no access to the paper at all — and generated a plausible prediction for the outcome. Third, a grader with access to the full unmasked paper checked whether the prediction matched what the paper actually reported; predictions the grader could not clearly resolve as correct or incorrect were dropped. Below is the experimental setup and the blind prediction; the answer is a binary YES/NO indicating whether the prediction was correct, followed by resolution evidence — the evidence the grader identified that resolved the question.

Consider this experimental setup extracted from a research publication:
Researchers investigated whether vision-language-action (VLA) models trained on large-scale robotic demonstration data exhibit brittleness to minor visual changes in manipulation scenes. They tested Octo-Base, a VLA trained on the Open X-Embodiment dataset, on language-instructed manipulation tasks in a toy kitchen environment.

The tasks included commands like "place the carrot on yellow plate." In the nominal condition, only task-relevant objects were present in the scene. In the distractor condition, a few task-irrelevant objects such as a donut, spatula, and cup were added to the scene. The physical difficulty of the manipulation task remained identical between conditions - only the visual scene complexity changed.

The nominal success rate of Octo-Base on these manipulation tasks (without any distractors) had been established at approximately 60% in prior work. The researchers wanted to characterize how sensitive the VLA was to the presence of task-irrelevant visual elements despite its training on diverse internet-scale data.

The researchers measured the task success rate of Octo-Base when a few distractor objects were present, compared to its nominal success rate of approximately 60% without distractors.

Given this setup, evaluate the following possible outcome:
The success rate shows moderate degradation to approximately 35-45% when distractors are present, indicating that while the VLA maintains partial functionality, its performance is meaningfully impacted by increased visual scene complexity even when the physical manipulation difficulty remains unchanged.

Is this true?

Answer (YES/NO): NO